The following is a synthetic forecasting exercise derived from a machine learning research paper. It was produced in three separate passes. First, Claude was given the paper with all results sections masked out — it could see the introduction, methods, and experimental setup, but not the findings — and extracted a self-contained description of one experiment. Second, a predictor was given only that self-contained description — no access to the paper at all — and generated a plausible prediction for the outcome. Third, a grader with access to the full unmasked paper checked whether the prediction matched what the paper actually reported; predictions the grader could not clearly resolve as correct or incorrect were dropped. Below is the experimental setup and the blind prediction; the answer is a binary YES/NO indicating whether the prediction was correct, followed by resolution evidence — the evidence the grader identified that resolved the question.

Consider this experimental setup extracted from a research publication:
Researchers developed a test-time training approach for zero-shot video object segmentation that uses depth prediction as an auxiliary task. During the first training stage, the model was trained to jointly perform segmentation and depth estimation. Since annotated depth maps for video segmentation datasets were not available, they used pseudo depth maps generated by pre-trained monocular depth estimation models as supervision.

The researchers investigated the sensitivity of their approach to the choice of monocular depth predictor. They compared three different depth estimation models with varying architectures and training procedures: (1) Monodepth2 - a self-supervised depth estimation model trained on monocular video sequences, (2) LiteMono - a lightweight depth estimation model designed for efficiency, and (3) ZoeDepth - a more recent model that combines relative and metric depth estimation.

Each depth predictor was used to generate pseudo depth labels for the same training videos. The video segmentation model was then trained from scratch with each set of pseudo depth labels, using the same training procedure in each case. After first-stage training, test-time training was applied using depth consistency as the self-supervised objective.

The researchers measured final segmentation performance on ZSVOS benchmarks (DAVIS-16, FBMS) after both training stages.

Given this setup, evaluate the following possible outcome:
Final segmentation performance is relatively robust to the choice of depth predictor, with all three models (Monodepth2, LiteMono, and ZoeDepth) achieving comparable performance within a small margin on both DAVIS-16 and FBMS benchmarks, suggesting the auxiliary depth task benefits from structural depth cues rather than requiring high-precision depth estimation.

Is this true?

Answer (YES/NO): NO